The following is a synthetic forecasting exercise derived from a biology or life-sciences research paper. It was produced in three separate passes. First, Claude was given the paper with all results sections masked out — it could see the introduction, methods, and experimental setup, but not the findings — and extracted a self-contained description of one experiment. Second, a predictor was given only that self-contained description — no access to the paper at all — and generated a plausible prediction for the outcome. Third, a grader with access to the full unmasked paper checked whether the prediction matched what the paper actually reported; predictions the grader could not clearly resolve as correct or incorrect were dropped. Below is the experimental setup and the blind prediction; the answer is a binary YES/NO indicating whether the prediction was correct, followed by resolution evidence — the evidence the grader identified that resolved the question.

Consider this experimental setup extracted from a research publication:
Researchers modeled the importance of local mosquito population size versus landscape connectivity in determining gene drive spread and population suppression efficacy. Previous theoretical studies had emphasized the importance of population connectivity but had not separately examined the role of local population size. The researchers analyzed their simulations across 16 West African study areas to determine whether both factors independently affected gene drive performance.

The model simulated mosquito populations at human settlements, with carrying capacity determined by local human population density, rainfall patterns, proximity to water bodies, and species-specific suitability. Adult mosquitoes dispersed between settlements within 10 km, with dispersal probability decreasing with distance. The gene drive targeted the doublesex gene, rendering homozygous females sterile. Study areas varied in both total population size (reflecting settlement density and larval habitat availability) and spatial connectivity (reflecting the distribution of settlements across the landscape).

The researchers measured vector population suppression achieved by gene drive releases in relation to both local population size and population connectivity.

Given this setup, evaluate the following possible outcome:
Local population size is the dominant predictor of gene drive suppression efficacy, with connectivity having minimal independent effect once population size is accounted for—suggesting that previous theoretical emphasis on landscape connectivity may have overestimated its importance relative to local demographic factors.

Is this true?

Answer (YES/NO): NO